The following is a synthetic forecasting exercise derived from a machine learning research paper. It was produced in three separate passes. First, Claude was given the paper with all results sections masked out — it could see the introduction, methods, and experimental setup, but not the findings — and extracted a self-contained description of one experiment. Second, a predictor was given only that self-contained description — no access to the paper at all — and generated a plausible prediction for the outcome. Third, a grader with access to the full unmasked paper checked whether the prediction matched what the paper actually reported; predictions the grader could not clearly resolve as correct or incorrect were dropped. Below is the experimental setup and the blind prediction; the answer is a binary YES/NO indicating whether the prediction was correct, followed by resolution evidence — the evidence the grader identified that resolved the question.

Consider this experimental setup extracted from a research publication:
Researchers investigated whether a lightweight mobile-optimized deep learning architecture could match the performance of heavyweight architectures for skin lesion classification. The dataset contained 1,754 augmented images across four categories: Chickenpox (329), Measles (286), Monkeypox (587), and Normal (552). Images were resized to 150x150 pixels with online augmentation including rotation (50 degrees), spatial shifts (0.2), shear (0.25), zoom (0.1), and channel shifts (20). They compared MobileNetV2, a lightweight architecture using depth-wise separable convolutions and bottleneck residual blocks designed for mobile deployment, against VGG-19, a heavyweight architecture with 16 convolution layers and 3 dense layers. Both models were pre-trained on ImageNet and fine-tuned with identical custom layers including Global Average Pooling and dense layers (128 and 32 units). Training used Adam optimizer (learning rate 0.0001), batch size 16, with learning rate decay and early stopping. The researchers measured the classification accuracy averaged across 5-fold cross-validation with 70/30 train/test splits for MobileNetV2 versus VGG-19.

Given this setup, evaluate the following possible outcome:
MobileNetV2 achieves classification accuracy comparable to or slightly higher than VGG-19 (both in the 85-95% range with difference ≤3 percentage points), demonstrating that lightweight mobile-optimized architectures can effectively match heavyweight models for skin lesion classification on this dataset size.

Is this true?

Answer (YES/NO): NO